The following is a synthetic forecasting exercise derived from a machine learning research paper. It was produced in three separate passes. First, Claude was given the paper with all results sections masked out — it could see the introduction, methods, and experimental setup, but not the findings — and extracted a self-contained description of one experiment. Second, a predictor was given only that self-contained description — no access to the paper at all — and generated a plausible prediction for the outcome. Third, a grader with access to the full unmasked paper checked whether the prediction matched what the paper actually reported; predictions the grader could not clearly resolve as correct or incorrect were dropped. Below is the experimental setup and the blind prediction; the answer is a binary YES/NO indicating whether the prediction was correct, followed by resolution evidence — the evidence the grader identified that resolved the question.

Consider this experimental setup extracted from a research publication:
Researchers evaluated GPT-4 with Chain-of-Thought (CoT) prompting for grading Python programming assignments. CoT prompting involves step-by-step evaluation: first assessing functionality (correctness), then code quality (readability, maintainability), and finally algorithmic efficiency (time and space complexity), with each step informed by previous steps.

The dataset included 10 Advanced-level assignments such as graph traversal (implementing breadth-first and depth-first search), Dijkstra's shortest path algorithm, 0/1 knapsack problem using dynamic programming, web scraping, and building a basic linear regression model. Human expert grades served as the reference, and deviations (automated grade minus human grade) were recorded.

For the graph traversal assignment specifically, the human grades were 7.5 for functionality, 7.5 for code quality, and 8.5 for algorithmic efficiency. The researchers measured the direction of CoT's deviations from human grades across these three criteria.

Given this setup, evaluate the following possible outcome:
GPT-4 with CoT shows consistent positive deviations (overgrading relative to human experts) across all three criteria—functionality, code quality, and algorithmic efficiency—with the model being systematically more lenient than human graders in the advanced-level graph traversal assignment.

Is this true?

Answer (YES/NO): NO